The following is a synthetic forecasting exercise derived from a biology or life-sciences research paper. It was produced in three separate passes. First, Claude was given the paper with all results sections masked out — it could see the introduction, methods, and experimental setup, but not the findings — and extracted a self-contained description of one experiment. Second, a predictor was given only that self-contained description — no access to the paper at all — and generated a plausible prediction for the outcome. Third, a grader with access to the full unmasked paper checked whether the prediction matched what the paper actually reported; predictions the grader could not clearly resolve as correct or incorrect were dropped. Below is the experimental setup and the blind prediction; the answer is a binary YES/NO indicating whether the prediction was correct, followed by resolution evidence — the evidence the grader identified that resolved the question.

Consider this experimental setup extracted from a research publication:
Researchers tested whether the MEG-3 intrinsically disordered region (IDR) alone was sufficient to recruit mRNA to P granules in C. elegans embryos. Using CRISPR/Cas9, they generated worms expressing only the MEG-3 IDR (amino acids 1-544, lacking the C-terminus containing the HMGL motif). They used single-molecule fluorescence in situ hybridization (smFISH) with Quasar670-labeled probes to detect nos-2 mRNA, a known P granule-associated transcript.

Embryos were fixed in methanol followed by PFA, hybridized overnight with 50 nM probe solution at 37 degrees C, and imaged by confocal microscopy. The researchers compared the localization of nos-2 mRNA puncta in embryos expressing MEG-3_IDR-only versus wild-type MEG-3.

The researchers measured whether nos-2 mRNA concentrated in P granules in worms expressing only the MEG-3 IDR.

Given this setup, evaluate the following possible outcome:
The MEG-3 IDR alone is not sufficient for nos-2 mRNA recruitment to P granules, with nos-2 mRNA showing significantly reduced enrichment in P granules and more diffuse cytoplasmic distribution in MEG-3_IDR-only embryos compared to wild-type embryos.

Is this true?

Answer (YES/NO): YES